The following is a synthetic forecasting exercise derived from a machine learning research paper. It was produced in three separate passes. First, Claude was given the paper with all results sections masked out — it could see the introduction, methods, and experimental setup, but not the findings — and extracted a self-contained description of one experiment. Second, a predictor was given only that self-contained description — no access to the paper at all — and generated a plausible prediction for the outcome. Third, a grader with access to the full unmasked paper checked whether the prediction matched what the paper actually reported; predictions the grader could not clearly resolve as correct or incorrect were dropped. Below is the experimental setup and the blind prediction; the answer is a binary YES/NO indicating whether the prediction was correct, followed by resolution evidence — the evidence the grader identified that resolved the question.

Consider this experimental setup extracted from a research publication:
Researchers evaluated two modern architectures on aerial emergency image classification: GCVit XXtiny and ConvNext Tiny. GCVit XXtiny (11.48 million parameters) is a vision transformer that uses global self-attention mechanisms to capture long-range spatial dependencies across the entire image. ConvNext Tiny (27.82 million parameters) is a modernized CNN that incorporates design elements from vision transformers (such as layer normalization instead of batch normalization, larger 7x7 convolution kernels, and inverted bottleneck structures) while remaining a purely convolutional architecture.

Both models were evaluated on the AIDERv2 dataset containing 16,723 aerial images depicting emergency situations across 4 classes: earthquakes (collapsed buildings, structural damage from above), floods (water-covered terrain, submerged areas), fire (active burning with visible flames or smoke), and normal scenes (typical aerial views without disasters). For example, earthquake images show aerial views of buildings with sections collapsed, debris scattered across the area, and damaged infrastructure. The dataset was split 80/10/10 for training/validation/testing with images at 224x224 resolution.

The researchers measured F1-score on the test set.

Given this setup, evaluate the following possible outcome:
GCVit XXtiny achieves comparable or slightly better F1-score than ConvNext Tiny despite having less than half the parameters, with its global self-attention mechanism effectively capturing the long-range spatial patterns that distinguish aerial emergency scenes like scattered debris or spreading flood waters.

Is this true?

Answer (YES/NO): NO